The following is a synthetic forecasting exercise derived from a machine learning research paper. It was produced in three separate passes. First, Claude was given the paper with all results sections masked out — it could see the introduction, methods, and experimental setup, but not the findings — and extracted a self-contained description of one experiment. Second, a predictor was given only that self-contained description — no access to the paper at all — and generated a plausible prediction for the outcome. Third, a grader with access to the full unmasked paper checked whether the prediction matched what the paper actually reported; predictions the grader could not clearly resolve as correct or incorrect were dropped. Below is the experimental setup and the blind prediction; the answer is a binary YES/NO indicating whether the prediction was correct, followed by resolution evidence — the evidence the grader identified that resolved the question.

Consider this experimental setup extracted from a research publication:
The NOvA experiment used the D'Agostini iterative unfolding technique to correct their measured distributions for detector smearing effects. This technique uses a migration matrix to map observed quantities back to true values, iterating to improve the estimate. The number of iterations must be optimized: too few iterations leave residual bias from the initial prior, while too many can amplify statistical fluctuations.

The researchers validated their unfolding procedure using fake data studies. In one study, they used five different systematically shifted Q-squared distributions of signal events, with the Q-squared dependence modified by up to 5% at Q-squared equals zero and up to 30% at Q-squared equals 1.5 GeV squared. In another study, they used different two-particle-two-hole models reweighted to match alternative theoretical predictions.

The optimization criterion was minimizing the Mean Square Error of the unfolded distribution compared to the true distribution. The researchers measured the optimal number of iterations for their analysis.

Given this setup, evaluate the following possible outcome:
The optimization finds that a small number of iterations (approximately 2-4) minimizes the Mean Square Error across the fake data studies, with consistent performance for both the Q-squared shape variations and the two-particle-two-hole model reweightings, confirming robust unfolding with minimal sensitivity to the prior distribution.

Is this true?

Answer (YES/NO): YES